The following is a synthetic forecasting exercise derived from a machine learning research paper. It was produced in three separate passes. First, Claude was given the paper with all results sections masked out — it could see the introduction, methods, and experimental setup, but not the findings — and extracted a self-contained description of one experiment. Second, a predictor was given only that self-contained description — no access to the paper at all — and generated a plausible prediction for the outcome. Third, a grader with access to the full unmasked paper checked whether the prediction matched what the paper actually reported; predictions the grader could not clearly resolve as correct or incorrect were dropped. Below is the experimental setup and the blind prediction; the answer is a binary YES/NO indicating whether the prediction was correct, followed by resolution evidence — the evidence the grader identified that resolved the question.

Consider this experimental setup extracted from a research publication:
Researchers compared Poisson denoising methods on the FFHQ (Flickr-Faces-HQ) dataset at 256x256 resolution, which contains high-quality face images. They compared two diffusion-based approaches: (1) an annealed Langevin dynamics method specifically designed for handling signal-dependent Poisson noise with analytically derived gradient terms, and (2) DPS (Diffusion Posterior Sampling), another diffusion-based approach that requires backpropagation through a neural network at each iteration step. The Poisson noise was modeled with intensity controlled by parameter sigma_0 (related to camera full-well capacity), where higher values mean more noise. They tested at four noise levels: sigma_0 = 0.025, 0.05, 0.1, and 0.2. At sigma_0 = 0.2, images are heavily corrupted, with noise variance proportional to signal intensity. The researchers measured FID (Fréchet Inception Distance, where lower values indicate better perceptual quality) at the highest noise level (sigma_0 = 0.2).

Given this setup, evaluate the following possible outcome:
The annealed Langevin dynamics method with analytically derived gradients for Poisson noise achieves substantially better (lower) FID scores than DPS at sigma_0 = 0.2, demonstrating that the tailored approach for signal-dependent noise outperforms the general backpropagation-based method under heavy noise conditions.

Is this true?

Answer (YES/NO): NO